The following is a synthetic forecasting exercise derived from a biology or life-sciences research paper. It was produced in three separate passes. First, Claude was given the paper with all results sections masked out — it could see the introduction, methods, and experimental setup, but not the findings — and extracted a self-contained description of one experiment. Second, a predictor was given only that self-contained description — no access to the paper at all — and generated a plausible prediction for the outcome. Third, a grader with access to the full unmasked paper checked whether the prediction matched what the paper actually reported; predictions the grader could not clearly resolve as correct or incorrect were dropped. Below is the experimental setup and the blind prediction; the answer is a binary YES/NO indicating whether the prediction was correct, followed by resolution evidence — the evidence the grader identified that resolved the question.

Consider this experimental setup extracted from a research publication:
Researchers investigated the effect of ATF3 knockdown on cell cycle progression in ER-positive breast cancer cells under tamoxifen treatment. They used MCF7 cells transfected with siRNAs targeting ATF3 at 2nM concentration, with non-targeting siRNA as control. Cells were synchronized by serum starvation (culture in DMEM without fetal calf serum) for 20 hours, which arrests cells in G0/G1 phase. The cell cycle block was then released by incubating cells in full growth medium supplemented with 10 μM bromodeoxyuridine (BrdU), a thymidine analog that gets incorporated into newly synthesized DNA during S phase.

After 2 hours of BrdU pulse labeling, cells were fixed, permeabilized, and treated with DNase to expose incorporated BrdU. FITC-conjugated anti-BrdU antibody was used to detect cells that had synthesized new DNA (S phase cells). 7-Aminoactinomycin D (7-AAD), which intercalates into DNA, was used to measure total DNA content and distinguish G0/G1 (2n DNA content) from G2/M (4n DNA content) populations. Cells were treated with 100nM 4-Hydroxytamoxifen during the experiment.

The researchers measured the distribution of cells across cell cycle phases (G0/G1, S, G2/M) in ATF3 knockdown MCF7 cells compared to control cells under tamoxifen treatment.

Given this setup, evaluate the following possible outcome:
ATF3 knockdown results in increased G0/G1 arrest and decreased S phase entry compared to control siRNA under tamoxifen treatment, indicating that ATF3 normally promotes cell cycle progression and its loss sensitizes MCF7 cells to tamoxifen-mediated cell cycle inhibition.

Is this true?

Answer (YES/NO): YES